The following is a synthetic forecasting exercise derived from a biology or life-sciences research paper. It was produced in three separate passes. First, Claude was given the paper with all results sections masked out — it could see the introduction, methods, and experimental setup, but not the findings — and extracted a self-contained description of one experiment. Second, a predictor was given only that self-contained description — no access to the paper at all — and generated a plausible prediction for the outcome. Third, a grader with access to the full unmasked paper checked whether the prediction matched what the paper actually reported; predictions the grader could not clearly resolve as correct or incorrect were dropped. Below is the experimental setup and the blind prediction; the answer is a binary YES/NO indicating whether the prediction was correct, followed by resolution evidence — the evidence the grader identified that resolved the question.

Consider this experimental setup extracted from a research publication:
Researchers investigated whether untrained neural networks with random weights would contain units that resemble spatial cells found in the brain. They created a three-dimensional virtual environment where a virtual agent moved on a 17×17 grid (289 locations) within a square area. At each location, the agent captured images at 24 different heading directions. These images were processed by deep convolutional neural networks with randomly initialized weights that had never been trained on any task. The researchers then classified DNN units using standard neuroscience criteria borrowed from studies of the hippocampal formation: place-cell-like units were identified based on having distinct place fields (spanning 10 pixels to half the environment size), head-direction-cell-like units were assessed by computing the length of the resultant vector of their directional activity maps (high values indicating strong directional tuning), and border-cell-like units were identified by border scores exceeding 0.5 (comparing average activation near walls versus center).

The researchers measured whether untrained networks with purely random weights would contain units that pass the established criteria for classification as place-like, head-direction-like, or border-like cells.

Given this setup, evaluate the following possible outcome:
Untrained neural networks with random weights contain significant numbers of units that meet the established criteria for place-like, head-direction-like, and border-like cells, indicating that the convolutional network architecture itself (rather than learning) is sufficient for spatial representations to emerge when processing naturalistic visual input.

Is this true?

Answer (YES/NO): NO